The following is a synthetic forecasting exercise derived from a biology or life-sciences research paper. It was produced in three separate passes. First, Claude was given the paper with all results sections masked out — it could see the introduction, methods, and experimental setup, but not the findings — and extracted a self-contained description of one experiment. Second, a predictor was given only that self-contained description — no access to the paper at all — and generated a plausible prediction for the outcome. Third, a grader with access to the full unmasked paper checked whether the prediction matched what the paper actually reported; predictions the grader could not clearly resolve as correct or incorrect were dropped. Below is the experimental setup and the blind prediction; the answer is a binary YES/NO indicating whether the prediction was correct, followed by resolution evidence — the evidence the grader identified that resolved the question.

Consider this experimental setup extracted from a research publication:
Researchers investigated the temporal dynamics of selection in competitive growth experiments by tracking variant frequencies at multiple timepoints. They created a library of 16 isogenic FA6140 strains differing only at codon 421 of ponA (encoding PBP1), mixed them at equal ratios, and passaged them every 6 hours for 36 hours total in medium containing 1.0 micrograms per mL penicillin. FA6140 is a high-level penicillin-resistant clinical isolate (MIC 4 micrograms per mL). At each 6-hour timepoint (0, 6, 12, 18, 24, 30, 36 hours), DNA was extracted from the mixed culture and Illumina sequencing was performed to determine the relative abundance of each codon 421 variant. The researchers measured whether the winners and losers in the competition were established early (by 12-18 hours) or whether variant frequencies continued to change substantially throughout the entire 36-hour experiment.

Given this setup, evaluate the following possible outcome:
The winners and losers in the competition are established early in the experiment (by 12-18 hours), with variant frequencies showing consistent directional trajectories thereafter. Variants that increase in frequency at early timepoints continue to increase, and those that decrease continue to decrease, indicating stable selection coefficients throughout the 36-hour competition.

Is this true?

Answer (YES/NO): NO